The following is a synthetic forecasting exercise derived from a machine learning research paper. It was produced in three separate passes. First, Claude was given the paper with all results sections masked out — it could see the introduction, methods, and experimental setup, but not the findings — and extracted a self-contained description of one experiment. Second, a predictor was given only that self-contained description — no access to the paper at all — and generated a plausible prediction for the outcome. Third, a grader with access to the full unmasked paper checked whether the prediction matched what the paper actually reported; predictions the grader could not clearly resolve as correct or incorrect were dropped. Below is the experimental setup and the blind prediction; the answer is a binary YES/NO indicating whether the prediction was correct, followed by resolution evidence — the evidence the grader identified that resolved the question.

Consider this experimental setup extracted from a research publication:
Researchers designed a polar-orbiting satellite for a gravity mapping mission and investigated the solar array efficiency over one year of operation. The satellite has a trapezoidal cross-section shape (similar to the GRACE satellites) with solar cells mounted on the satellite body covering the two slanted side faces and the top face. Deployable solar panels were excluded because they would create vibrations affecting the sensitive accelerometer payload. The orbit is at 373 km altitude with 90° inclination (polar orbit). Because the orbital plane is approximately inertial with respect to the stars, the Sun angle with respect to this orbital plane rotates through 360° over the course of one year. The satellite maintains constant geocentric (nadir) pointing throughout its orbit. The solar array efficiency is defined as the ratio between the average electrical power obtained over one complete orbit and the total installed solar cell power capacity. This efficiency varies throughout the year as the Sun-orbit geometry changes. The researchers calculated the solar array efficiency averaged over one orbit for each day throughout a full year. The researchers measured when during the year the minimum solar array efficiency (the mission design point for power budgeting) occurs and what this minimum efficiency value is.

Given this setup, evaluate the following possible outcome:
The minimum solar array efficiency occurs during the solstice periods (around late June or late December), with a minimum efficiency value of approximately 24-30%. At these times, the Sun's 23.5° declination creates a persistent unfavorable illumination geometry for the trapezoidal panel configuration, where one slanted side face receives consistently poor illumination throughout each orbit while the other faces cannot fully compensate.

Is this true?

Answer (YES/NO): NO